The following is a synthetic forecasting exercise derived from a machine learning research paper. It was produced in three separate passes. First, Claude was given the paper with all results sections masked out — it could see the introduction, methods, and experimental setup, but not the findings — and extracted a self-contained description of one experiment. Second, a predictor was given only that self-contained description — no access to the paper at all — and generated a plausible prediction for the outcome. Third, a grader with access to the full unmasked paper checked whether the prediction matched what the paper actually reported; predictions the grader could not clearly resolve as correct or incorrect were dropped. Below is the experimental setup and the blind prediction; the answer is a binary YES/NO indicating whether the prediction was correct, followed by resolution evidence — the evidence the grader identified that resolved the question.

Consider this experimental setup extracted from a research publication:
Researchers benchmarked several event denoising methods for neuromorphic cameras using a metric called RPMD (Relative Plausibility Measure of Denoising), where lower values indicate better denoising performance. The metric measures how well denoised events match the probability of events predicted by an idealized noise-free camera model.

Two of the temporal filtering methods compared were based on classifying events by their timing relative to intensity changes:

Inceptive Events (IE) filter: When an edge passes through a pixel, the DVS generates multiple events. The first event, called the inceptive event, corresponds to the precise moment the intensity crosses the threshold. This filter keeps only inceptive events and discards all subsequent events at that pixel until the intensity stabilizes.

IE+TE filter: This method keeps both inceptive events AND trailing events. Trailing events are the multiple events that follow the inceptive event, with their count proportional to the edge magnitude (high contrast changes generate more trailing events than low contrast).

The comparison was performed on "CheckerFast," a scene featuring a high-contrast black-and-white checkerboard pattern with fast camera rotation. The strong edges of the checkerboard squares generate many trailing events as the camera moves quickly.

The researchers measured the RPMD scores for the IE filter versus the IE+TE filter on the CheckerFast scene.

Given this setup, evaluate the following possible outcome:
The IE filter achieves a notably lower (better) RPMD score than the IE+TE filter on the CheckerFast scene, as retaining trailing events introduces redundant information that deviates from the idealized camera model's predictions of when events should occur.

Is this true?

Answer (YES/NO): NO